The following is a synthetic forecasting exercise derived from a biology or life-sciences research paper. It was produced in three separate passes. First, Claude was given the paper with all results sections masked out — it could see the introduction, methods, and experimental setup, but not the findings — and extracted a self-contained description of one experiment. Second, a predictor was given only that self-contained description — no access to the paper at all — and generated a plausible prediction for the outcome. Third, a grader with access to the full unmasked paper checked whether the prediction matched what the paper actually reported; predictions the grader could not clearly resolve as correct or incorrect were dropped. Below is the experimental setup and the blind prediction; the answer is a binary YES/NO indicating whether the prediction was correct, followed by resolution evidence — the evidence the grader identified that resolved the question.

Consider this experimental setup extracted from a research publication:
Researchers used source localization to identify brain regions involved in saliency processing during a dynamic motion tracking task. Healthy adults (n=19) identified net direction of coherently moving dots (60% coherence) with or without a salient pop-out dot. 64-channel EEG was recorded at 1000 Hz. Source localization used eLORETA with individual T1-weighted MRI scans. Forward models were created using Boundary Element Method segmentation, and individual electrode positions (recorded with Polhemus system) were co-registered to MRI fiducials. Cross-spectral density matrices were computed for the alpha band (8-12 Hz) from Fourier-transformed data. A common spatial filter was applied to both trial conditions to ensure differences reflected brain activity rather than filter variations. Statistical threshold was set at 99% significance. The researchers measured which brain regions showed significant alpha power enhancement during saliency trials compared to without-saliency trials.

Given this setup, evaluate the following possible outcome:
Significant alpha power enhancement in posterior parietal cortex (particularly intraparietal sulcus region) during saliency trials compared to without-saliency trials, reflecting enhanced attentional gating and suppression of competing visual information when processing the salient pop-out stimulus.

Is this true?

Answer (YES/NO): NO